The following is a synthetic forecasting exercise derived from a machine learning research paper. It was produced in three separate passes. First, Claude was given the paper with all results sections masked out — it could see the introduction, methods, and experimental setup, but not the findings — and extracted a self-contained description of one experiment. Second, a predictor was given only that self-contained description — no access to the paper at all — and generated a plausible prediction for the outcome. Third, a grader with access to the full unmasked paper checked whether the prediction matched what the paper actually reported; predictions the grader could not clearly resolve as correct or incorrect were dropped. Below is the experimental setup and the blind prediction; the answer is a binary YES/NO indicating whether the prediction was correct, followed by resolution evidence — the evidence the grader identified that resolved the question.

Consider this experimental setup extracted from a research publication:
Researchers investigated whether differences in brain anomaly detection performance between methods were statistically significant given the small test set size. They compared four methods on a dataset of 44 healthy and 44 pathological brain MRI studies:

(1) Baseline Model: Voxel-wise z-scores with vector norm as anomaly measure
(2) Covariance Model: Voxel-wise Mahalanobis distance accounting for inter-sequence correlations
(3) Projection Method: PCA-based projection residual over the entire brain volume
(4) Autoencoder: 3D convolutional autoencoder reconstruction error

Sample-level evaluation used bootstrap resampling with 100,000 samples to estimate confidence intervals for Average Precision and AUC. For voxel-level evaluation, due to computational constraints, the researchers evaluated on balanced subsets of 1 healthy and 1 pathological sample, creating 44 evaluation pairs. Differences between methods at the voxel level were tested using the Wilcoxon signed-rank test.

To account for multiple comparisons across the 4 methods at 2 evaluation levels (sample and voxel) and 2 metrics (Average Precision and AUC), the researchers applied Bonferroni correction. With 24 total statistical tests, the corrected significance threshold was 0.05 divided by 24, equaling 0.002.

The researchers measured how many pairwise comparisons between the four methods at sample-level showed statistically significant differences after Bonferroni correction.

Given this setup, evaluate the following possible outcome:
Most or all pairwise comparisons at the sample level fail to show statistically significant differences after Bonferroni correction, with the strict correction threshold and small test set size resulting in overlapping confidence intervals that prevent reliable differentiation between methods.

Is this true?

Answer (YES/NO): YES